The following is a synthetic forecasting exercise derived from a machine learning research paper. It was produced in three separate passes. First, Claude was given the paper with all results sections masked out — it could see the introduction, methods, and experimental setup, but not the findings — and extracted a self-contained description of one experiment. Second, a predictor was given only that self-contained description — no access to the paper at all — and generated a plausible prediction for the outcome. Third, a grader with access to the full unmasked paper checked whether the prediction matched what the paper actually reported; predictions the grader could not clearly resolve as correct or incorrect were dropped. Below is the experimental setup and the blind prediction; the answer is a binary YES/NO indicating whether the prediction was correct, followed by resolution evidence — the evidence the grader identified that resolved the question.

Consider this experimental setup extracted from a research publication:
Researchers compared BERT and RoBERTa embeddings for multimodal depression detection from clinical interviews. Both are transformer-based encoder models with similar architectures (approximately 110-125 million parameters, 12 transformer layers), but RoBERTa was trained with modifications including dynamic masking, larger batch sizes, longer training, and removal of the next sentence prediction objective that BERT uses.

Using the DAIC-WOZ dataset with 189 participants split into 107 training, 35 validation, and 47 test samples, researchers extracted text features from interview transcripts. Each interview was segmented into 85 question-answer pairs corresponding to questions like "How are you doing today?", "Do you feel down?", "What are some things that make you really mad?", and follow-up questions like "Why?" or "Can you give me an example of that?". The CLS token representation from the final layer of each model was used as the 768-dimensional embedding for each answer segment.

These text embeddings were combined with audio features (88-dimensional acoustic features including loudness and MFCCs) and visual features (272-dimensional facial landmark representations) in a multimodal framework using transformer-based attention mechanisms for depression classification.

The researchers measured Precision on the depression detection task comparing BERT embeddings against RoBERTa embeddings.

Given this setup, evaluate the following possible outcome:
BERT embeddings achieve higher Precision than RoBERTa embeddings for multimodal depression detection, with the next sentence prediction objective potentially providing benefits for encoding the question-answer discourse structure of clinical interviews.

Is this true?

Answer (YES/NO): NO